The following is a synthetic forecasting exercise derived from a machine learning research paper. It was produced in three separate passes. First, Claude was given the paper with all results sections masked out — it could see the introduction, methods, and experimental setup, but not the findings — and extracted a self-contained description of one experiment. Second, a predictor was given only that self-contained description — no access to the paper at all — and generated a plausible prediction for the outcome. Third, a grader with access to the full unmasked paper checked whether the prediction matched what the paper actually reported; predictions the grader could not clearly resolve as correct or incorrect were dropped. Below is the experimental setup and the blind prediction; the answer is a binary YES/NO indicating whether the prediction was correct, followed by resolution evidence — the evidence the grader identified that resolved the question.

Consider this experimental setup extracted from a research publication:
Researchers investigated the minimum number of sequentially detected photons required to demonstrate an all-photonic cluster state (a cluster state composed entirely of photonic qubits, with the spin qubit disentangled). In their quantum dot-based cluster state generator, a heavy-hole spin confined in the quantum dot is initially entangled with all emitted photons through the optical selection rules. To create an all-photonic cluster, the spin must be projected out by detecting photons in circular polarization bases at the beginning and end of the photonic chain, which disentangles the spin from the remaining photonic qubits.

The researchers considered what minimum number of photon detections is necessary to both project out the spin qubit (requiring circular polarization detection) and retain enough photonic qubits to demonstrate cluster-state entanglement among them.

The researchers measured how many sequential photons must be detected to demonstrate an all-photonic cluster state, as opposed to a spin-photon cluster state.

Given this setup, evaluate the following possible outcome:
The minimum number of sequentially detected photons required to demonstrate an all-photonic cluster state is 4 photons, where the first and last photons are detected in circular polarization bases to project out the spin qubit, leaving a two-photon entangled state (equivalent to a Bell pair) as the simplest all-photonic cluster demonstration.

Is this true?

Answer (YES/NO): YES